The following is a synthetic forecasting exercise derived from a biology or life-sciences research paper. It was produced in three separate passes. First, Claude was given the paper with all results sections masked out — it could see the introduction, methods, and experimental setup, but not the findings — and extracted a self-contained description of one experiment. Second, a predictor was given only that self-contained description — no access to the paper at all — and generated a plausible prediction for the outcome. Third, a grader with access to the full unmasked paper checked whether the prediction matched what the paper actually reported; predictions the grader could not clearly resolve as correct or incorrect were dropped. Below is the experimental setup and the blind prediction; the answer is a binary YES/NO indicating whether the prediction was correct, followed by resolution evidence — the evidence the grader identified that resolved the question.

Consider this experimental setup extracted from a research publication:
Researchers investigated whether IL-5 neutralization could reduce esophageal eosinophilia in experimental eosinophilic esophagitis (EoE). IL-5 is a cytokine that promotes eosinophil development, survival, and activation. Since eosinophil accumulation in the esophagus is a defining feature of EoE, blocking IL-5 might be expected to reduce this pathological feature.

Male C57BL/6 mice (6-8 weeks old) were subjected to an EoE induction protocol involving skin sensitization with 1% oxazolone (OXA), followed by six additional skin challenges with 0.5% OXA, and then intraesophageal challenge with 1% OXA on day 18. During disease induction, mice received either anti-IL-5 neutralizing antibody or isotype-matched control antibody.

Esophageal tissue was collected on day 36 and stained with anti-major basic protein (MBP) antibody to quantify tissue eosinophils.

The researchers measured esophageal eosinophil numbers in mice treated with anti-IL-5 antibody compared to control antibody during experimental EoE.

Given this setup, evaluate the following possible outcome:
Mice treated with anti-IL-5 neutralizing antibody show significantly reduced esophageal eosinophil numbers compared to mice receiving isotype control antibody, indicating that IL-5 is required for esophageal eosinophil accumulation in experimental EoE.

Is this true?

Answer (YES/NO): YES